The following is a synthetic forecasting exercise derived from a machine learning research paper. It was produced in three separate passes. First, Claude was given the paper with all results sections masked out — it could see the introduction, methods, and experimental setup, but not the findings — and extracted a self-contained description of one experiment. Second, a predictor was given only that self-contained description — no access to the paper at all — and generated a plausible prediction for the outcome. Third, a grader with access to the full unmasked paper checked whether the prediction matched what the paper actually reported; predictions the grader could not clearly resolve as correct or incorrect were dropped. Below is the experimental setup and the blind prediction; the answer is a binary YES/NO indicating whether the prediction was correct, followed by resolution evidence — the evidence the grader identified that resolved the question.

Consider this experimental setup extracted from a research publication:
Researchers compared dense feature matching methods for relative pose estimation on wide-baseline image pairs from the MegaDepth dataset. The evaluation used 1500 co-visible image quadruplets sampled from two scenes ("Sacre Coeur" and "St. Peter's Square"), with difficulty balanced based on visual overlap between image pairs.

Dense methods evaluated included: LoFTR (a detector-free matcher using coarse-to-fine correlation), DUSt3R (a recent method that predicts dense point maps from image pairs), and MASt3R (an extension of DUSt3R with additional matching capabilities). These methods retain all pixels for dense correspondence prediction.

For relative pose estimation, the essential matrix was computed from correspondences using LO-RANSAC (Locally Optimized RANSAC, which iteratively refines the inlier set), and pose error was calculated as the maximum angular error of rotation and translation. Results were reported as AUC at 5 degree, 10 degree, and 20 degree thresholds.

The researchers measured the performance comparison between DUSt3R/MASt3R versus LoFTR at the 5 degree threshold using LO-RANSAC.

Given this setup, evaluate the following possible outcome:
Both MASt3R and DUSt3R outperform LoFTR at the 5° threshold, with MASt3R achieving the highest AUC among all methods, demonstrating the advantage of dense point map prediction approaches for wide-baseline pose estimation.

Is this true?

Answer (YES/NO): NO